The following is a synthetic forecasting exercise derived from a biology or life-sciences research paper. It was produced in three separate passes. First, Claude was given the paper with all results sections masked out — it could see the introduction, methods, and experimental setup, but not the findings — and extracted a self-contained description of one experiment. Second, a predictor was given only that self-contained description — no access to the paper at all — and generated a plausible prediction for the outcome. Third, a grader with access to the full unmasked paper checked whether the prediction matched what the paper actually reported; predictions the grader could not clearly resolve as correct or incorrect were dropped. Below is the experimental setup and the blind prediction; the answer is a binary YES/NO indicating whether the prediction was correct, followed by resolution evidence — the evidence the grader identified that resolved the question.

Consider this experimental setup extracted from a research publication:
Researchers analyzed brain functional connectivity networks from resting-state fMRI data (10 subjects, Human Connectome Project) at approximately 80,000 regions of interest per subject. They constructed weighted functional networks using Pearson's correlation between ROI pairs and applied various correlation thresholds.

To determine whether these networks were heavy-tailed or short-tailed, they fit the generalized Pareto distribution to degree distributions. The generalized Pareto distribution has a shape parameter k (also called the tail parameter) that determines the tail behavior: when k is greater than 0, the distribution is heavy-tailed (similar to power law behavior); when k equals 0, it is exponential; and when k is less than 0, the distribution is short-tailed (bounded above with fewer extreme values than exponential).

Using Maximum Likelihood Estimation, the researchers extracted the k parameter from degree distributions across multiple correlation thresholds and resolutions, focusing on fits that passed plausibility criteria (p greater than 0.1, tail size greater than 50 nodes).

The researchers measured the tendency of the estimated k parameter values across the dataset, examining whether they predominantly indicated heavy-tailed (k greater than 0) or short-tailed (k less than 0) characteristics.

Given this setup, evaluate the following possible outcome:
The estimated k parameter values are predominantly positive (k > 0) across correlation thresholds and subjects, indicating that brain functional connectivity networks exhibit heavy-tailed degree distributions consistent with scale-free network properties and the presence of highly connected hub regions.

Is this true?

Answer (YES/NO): NO